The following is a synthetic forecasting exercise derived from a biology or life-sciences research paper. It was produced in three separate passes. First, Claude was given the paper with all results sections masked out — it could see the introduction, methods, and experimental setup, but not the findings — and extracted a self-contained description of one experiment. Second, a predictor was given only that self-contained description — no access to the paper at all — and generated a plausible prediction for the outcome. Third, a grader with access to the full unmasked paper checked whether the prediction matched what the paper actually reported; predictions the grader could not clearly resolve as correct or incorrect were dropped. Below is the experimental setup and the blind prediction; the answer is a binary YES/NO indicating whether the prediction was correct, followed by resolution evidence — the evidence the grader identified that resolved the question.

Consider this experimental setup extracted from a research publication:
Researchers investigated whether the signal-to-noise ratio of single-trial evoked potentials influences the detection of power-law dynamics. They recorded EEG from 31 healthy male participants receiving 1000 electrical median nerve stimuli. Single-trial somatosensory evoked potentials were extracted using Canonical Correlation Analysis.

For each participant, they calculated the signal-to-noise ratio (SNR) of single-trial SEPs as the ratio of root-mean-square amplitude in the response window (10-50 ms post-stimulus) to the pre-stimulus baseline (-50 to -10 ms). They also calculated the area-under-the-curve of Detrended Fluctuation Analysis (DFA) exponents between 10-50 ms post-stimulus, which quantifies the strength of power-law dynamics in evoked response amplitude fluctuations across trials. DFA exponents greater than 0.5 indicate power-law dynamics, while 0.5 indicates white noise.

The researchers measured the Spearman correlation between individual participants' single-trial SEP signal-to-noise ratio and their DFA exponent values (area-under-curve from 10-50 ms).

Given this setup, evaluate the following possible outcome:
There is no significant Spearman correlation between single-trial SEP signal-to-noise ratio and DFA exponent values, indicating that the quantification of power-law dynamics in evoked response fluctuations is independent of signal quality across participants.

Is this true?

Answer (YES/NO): NO